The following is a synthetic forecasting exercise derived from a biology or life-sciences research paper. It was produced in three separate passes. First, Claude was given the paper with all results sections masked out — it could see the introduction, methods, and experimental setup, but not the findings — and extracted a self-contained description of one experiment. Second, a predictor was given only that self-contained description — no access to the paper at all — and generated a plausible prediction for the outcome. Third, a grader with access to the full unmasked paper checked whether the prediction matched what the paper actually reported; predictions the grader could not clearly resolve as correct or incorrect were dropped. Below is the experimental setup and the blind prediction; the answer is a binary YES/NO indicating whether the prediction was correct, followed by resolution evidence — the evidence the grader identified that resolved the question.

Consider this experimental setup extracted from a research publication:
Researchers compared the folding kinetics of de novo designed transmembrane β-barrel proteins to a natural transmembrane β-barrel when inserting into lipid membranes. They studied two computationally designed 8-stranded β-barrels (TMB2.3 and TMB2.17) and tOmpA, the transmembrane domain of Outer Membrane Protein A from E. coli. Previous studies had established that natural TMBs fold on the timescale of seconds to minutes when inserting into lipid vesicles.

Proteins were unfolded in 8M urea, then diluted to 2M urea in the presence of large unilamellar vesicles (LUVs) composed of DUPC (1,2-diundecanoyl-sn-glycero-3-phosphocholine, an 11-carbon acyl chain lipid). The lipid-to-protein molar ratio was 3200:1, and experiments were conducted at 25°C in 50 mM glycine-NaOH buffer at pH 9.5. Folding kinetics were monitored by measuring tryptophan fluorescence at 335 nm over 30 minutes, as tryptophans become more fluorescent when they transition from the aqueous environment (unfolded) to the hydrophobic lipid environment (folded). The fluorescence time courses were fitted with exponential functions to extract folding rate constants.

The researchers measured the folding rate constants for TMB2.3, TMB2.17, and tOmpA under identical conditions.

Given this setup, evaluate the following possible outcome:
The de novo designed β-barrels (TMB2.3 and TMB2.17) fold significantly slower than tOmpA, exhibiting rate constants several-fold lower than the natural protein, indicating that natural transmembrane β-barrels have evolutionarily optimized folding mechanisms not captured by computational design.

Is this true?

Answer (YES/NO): NO